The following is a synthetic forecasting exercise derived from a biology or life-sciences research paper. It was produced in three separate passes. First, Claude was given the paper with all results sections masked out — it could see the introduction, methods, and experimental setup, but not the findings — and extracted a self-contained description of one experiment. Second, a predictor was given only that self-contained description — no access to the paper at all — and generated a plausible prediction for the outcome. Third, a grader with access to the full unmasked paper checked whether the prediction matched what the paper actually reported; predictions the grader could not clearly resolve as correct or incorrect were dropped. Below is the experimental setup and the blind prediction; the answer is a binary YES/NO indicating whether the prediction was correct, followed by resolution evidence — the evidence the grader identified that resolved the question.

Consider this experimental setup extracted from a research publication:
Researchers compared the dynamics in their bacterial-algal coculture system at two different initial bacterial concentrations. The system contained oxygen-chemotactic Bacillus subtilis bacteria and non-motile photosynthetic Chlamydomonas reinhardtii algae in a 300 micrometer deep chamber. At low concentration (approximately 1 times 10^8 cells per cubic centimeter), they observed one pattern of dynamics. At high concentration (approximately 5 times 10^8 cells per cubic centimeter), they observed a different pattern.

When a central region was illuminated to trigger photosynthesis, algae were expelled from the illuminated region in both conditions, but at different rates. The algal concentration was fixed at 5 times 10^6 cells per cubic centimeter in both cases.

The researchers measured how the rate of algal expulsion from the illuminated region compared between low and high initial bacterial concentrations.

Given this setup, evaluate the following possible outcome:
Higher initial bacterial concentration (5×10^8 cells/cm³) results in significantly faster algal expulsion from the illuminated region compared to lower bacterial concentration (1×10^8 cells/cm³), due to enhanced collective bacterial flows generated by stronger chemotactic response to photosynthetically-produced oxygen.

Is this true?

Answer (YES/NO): NO